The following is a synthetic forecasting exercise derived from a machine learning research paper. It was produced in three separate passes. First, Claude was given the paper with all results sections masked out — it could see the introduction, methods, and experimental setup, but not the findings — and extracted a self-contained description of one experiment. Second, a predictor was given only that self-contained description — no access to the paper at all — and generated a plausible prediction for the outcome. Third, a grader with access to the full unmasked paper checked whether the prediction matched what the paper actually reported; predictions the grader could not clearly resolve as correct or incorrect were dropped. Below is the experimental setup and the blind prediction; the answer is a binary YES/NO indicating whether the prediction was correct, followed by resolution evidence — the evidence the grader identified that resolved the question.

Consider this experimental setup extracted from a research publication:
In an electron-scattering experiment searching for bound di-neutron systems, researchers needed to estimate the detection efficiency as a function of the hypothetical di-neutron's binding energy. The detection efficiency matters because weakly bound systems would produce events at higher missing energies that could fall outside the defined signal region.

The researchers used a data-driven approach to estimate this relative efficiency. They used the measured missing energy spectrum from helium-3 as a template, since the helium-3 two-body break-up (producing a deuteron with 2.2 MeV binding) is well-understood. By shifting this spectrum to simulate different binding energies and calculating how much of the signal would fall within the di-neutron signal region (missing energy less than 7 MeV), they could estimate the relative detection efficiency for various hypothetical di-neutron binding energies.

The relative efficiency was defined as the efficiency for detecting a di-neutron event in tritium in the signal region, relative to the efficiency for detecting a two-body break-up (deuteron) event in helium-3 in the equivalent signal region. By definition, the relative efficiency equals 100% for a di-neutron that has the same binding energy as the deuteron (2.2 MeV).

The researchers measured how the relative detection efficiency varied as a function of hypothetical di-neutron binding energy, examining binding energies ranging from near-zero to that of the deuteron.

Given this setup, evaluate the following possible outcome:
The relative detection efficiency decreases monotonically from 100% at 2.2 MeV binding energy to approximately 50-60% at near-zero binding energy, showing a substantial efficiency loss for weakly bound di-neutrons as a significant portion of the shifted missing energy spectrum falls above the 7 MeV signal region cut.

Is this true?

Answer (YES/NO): NO